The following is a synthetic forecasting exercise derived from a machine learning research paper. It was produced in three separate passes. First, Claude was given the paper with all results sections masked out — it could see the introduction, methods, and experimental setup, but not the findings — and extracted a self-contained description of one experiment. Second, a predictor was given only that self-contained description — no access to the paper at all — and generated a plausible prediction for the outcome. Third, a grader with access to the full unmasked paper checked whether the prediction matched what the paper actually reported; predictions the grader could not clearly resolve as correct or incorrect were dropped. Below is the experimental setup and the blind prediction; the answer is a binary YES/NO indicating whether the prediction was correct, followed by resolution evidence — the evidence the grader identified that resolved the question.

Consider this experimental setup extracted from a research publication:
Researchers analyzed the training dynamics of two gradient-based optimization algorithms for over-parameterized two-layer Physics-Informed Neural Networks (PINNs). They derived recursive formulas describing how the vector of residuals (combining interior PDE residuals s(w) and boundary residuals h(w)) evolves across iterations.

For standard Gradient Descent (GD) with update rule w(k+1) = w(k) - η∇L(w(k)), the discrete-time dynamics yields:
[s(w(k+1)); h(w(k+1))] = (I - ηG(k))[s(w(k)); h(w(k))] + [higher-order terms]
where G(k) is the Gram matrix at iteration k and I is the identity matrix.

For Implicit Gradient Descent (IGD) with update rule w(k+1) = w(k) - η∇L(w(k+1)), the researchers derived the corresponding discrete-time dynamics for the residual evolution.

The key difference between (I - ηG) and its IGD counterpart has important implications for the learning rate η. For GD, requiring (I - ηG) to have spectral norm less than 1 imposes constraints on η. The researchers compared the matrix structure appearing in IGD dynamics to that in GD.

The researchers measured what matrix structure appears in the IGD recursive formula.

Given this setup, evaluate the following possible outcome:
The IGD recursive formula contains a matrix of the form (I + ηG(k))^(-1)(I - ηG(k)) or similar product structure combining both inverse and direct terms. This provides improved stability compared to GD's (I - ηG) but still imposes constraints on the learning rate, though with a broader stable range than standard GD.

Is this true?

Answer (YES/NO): NO